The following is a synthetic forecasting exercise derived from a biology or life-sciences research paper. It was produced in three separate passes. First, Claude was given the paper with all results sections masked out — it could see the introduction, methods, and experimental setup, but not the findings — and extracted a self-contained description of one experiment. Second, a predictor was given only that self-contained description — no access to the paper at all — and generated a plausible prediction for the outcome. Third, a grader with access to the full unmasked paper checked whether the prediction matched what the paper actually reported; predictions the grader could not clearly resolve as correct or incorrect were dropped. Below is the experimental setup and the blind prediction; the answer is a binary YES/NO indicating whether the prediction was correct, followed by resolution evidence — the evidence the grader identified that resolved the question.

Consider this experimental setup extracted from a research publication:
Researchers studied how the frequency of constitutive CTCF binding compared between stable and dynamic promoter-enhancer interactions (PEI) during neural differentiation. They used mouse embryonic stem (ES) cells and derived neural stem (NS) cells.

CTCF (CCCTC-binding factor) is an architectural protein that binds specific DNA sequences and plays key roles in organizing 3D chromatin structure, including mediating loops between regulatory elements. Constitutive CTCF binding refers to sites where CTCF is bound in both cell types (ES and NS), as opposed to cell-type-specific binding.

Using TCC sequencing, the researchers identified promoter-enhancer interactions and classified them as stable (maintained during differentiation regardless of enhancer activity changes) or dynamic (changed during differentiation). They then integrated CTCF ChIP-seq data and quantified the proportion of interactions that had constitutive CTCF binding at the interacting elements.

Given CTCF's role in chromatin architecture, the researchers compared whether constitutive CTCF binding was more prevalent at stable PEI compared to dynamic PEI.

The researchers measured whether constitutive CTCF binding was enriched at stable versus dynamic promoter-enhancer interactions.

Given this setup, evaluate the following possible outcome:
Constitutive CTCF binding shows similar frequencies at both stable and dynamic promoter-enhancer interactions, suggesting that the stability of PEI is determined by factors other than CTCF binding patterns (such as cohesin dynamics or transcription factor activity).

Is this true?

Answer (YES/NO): YES